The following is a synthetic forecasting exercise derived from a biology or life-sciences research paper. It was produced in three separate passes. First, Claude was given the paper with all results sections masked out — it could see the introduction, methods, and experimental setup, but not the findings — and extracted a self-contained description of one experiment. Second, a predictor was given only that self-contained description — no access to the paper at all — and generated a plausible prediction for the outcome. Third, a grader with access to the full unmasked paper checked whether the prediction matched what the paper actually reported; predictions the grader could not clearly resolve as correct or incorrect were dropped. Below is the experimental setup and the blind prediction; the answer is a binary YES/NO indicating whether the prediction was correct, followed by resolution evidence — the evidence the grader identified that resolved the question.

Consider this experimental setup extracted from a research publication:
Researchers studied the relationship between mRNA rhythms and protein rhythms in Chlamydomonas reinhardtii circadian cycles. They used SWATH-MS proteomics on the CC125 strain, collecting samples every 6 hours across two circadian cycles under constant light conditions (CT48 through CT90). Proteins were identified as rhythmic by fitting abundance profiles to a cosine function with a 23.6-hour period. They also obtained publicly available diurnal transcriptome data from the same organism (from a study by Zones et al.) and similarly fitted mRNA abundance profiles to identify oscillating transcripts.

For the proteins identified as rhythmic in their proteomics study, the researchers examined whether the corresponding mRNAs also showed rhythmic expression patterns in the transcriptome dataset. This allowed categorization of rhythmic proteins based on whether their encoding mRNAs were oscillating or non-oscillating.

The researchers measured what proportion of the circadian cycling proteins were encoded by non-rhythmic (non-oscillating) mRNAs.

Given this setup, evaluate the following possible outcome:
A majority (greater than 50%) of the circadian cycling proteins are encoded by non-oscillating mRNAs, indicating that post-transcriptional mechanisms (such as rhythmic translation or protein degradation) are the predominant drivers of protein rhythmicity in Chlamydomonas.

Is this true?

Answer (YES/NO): NO